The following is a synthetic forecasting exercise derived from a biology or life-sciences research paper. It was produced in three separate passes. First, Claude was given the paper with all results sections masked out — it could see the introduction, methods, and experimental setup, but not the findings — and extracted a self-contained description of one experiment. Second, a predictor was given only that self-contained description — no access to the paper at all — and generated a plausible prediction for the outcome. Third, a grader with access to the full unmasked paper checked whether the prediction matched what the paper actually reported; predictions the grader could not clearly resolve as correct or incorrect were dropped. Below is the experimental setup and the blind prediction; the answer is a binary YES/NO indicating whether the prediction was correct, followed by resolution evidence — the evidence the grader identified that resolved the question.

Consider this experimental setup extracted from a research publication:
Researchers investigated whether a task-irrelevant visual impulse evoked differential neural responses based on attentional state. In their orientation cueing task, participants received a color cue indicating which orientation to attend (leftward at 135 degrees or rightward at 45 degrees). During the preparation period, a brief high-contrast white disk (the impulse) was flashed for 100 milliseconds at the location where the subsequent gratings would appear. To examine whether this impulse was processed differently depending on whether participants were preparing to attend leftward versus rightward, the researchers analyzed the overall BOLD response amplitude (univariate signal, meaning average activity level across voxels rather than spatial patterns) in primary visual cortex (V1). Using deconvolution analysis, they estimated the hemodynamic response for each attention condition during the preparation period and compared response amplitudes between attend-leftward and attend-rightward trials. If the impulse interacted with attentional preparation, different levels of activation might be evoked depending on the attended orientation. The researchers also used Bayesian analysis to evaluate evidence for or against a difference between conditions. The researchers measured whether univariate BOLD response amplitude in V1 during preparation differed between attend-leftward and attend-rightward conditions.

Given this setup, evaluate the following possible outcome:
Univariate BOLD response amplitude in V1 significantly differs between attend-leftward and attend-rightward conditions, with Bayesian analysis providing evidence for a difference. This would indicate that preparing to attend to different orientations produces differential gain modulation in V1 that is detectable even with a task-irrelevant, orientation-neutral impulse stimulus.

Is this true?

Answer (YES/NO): NO